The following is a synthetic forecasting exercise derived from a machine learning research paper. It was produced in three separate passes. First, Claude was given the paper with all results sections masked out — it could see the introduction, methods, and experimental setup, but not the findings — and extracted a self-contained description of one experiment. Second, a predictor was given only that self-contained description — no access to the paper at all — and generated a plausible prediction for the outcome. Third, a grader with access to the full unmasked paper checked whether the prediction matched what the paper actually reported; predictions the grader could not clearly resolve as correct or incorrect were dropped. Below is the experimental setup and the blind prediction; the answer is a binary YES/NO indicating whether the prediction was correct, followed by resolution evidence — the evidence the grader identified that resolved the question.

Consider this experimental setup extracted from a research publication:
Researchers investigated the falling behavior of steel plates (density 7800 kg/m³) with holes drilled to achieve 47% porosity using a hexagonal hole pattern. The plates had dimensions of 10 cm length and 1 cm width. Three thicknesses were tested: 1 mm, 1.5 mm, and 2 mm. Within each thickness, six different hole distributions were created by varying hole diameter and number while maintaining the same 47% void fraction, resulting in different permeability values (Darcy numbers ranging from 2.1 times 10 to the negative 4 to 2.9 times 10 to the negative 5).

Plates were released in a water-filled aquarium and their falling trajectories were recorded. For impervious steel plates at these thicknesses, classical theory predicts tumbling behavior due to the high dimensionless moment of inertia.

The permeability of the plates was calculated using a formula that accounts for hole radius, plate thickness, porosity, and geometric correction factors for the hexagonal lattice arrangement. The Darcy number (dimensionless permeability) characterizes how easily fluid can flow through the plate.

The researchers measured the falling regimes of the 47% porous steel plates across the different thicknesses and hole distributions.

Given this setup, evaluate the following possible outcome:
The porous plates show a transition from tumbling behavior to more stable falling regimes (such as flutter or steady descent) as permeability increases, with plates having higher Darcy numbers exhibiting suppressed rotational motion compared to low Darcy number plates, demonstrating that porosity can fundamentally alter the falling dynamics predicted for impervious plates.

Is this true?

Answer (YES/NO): NO